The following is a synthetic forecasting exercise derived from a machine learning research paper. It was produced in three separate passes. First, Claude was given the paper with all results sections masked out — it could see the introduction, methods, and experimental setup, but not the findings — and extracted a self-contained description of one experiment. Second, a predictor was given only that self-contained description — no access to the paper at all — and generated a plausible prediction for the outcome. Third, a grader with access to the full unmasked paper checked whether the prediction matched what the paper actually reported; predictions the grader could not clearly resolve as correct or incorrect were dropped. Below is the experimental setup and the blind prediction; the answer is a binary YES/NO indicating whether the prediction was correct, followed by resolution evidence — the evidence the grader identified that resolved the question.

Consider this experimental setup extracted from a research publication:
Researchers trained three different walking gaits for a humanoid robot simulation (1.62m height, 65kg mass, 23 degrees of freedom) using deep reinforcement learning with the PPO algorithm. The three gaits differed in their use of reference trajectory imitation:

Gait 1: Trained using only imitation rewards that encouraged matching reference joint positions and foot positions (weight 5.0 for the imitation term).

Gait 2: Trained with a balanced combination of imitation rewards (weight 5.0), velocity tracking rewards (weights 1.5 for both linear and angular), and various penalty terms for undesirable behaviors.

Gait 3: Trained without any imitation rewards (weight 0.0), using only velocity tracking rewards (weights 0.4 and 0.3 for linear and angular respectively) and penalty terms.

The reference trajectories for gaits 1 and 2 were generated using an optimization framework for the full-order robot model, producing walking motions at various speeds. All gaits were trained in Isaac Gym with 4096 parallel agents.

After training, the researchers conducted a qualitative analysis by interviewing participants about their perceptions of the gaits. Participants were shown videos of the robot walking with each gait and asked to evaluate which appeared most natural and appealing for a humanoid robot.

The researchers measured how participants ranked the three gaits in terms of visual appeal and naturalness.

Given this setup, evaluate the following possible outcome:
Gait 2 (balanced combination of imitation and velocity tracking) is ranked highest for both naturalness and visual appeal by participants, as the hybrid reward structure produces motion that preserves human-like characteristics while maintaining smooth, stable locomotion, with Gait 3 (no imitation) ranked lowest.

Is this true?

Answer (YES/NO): NO